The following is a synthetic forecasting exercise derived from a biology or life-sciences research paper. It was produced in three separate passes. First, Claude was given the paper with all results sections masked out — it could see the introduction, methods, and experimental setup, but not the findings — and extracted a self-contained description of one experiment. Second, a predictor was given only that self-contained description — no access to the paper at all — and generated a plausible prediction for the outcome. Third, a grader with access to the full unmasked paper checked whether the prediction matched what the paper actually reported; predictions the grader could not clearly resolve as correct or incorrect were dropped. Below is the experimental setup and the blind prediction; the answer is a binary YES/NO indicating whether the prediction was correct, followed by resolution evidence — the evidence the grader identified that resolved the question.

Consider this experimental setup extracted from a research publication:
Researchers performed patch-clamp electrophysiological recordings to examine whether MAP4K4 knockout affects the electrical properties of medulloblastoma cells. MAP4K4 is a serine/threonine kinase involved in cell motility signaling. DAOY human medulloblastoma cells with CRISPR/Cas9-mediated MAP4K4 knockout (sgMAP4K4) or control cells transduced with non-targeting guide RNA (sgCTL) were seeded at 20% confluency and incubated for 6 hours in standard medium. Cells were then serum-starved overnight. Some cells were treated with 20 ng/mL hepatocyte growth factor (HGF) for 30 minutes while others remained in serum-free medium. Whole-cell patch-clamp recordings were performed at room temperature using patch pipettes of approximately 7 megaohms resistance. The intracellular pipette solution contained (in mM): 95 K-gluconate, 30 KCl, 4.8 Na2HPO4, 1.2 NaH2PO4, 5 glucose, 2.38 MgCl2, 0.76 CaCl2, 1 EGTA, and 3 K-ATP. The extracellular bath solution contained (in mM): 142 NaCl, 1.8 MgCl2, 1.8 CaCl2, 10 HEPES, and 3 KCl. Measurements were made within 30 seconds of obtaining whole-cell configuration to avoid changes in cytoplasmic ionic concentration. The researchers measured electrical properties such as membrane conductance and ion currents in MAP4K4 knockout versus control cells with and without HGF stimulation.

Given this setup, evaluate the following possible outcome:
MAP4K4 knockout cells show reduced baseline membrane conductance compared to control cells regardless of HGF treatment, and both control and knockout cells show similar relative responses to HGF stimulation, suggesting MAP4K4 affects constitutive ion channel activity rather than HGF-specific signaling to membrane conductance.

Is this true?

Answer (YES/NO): NO